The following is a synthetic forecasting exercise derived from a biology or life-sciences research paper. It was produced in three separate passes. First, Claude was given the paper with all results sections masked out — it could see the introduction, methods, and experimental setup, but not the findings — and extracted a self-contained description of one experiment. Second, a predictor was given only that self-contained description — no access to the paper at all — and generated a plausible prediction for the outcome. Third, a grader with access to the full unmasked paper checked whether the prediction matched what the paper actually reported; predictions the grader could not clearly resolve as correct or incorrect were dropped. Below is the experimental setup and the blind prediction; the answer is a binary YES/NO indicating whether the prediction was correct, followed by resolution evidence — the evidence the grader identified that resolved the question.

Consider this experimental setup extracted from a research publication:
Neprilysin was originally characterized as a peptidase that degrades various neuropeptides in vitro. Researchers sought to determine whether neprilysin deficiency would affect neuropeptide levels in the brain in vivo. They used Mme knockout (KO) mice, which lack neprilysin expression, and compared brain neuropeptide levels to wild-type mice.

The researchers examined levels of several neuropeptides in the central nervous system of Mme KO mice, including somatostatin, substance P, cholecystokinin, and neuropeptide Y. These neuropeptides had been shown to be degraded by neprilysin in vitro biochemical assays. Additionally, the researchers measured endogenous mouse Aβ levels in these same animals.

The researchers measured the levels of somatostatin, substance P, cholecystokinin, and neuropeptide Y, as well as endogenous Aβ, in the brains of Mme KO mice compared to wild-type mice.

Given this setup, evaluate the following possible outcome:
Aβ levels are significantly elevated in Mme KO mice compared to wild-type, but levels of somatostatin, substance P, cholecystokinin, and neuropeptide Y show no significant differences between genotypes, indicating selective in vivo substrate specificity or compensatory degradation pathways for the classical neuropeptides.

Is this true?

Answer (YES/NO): NO